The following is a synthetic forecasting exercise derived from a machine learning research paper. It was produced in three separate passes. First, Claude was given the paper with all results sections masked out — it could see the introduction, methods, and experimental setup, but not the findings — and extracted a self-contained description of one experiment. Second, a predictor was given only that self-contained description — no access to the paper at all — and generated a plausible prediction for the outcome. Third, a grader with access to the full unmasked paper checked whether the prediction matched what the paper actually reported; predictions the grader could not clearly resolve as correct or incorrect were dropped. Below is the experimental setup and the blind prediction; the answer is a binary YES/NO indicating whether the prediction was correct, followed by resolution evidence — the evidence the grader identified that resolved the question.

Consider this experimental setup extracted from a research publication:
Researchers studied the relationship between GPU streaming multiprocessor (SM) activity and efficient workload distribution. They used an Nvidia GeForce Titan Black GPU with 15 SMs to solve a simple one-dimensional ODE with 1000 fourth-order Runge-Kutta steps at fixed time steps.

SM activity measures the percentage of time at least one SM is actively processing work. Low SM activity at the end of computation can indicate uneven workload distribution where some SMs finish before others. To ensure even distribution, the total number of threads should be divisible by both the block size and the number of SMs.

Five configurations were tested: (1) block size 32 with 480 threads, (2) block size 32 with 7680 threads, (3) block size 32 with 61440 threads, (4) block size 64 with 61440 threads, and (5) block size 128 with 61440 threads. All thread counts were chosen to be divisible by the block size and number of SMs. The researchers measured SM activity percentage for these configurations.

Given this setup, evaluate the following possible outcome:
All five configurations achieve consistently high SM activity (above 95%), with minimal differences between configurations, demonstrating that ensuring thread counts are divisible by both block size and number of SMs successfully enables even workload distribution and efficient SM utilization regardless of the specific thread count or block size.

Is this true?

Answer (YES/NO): NO